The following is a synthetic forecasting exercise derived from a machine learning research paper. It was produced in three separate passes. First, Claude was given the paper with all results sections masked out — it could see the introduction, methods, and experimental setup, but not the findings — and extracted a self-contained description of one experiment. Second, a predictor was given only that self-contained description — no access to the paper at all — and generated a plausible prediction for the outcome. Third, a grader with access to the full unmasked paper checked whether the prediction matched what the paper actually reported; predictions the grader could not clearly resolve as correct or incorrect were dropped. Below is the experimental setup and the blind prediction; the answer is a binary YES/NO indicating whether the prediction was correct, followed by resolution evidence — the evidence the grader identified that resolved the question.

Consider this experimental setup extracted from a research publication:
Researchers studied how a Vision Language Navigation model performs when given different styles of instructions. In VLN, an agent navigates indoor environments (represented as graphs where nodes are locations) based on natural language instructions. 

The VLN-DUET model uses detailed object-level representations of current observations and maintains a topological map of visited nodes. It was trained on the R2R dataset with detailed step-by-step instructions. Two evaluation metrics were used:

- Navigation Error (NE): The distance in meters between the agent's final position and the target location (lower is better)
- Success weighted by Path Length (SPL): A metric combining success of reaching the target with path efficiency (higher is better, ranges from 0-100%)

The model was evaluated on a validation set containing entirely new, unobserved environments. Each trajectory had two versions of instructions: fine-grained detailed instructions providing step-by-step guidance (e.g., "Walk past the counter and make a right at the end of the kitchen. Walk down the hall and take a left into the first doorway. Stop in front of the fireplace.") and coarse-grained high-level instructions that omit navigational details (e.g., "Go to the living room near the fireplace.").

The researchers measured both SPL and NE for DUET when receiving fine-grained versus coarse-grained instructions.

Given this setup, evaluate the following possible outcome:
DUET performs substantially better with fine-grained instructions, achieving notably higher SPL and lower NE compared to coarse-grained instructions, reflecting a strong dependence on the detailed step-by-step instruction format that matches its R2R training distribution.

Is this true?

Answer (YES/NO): YES